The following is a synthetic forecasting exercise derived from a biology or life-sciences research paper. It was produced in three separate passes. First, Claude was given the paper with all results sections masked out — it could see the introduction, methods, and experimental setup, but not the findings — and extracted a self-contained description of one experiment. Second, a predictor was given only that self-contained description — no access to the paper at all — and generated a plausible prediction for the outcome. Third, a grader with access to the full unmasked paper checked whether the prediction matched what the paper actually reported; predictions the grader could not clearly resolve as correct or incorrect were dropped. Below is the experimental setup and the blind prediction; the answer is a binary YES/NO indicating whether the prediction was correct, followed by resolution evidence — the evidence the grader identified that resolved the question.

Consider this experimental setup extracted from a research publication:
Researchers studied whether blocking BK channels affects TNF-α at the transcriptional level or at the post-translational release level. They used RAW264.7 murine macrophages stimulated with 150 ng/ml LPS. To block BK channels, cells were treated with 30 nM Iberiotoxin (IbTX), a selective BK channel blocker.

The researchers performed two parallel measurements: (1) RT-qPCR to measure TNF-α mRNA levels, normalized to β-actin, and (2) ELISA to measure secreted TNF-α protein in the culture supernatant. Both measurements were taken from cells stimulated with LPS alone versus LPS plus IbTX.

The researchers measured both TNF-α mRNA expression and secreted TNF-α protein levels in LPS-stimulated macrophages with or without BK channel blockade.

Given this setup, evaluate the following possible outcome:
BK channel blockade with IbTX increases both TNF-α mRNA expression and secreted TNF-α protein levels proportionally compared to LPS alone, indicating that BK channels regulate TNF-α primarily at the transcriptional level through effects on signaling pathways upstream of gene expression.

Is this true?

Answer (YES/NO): NO